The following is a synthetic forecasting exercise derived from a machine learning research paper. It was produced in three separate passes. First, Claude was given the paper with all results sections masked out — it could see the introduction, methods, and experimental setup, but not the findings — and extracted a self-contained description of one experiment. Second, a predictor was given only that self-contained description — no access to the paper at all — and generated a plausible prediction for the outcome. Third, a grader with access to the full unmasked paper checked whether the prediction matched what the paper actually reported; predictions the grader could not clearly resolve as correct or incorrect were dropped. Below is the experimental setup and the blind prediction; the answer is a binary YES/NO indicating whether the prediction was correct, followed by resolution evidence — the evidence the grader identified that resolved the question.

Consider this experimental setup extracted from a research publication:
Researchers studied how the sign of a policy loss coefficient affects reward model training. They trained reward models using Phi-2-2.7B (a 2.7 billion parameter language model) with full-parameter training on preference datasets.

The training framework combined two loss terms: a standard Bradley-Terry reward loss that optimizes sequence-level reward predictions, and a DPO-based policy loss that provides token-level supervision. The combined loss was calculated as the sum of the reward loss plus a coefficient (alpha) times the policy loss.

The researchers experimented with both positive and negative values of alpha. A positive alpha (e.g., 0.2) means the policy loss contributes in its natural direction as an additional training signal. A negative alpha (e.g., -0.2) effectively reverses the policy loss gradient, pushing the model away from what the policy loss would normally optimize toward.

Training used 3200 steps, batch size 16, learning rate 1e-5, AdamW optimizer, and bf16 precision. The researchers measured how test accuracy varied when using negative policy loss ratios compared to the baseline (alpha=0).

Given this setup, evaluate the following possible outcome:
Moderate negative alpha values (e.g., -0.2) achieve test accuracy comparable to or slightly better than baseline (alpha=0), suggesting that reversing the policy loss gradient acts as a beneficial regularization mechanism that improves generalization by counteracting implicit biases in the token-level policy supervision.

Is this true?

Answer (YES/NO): NO